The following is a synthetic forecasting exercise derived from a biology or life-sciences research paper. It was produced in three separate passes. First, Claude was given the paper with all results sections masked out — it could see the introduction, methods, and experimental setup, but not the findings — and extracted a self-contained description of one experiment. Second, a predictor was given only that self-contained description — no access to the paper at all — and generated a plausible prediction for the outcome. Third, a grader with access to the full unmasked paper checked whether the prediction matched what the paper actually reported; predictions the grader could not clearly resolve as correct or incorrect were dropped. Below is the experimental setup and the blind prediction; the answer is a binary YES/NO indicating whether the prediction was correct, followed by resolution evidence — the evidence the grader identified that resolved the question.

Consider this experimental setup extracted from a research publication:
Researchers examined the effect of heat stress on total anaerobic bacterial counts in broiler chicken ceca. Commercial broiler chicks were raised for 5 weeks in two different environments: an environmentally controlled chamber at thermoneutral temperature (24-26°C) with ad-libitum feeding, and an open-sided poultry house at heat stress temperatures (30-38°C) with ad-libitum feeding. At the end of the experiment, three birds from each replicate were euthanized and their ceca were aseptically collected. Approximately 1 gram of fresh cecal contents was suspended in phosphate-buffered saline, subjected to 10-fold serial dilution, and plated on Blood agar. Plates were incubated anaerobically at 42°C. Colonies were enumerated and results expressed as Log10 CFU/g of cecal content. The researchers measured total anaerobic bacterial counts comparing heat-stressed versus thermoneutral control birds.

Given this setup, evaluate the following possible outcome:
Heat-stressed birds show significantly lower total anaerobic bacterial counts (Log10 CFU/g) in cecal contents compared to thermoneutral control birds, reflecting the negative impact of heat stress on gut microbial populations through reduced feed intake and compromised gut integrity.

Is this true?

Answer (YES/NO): NO